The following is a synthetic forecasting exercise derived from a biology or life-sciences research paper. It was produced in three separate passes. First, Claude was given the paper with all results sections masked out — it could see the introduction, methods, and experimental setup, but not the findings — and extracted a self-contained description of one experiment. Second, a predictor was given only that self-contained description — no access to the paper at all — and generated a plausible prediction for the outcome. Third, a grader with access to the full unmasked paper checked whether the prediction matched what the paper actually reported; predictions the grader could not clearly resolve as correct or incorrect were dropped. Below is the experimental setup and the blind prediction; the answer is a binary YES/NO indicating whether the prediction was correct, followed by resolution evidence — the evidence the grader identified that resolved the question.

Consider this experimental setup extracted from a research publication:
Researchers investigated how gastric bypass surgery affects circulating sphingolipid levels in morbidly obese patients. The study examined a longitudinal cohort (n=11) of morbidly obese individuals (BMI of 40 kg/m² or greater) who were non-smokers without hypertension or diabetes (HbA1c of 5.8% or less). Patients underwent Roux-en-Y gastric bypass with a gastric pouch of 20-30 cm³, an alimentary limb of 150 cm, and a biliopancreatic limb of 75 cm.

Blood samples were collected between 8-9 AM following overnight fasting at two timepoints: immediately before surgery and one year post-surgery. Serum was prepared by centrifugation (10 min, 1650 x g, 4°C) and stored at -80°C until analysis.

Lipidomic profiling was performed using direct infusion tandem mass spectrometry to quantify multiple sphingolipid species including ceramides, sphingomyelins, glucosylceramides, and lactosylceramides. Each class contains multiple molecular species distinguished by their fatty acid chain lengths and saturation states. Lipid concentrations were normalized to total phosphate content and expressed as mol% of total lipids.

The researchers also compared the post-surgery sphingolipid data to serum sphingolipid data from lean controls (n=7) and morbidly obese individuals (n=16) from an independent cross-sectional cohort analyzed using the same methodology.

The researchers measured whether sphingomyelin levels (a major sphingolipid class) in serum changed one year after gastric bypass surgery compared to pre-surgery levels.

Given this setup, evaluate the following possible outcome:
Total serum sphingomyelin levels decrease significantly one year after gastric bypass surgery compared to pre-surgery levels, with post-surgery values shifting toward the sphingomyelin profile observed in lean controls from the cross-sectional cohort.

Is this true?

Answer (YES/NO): NO